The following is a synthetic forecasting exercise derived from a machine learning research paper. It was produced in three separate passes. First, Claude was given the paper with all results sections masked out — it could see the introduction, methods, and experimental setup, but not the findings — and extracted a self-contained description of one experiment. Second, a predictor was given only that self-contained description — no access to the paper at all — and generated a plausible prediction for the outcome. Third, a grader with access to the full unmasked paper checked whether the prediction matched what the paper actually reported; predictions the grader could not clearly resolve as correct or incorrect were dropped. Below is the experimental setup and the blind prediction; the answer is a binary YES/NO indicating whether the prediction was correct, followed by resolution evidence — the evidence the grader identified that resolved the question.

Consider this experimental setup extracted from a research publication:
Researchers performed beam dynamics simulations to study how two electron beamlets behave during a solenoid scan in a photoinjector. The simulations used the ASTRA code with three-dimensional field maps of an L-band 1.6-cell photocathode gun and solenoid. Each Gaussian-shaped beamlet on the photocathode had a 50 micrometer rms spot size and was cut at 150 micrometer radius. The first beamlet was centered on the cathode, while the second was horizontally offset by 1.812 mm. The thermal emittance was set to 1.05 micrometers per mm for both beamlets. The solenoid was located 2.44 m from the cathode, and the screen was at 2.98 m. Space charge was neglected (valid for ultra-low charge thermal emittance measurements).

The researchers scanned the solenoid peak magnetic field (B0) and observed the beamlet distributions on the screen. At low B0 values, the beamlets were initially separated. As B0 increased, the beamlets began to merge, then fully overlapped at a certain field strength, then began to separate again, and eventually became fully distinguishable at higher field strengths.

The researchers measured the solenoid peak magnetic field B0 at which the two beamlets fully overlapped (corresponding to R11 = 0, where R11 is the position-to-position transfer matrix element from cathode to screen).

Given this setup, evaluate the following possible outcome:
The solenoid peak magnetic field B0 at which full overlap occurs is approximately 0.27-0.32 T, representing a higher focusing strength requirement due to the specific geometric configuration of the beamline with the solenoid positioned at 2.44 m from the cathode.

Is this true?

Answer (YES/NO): NO